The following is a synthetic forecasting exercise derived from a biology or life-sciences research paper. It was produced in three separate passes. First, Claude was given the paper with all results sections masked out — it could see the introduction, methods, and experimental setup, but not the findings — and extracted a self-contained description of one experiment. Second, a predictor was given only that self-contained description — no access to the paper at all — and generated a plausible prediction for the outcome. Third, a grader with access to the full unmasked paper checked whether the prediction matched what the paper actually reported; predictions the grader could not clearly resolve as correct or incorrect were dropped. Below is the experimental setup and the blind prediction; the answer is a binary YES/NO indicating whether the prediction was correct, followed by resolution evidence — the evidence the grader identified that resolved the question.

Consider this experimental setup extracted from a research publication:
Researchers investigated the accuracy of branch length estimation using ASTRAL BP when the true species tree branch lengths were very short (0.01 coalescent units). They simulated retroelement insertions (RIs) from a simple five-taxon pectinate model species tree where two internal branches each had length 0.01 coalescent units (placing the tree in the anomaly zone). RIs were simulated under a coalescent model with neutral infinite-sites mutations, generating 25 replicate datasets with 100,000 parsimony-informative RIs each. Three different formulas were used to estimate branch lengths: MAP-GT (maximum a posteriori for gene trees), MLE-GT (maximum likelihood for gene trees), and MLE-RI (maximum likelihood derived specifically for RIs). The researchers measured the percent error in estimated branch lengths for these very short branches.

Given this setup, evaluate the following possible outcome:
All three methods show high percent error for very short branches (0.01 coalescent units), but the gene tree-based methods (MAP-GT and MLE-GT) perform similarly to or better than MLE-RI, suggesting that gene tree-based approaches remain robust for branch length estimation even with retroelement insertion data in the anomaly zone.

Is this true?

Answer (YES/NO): NO